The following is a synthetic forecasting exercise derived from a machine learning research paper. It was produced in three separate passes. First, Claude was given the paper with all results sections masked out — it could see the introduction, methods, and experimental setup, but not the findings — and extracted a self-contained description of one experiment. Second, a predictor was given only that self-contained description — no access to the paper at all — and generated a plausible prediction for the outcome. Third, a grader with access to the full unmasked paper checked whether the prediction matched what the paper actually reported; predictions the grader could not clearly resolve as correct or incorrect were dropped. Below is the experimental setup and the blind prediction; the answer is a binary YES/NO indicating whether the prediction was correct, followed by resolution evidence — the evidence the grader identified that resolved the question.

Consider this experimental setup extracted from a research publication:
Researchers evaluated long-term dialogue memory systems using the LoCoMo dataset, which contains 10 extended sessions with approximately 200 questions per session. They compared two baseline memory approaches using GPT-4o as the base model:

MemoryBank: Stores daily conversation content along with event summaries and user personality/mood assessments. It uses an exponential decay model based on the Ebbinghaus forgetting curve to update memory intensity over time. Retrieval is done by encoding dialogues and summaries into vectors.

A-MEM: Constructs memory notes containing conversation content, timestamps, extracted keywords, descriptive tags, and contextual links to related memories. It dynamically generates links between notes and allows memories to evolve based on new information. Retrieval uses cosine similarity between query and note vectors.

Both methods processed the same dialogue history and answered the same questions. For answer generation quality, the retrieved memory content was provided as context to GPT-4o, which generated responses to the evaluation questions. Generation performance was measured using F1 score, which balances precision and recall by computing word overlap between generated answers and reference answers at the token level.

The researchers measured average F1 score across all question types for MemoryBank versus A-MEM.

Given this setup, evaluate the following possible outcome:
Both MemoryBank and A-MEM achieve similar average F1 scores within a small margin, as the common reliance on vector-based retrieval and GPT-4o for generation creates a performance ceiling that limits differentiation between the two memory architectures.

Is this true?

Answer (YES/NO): NO